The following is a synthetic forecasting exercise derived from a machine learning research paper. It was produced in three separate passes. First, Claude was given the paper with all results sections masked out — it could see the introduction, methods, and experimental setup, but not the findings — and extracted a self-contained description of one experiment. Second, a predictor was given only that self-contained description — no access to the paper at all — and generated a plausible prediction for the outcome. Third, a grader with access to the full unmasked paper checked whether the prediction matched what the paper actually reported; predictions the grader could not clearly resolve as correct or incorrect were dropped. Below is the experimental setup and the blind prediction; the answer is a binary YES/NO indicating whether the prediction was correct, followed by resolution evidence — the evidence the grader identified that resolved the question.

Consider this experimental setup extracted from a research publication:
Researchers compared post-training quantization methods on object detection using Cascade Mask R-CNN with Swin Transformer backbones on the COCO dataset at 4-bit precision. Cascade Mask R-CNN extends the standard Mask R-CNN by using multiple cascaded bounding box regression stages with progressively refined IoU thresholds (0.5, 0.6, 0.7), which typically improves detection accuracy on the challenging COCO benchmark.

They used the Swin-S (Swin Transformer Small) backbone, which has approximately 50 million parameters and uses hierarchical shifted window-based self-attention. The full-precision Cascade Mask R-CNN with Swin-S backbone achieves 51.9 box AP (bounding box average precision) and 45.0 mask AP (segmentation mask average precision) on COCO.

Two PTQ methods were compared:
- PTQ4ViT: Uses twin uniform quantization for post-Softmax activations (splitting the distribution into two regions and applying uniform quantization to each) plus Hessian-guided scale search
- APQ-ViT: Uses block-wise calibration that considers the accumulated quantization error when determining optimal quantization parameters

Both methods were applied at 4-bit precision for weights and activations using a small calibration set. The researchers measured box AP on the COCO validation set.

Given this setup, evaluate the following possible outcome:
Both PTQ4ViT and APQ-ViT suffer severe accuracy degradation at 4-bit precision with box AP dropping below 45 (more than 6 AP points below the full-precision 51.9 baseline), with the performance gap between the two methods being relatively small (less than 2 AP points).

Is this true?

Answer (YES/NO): NO